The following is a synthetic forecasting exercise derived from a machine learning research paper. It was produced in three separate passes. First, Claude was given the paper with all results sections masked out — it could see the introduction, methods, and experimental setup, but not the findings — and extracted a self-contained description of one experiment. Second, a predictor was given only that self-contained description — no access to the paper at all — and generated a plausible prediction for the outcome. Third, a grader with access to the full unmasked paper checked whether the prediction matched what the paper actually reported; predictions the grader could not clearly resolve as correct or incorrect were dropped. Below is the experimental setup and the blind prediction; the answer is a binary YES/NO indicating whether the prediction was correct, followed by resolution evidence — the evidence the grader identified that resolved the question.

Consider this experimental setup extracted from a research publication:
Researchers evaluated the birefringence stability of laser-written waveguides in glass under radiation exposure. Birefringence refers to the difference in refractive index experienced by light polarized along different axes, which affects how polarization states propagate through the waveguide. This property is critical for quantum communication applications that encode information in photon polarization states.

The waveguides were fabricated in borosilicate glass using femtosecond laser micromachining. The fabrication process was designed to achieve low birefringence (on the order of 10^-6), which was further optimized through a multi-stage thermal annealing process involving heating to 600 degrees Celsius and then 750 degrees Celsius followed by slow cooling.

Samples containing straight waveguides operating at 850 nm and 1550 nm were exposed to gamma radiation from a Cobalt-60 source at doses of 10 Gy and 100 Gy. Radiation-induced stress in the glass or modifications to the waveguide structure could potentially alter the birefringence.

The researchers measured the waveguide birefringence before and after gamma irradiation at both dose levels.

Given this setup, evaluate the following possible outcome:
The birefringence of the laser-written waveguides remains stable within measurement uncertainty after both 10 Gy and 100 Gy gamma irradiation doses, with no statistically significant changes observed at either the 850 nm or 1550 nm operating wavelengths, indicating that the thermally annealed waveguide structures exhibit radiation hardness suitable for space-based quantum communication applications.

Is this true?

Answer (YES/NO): YES